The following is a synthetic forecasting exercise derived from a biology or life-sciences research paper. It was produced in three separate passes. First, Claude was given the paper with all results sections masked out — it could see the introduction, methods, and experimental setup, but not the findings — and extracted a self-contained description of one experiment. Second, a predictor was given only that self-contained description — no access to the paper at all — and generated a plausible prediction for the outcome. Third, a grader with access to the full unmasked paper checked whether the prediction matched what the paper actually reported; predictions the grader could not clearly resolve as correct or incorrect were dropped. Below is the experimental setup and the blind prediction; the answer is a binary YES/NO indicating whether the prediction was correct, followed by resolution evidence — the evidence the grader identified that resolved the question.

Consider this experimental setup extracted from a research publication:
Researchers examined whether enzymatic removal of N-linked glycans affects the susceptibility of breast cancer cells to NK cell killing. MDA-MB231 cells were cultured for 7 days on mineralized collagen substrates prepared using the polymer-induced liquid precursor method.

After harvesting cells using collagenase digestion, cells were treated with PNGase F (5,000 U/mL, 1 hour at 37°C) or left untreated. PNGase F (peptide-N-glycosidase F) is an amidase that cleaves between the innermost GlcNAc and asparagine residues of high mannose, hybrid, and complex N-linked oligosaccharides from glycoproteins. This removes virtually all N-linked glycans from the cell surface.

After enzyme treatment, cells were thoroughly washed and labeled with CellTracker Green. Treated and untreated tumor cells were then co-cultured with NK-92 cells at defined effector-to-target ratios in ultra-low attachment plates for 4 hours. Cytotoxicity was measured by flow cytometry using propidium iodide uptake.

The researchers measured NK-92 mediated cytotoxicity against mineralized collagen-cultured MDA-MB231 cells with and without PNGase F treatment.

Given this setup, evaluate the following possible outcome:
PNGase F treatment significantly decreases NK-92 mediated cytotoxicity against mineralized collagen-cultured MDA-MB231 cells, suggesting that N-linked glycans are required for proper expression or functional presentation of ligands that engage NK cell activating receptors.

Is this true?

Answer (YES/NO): NO